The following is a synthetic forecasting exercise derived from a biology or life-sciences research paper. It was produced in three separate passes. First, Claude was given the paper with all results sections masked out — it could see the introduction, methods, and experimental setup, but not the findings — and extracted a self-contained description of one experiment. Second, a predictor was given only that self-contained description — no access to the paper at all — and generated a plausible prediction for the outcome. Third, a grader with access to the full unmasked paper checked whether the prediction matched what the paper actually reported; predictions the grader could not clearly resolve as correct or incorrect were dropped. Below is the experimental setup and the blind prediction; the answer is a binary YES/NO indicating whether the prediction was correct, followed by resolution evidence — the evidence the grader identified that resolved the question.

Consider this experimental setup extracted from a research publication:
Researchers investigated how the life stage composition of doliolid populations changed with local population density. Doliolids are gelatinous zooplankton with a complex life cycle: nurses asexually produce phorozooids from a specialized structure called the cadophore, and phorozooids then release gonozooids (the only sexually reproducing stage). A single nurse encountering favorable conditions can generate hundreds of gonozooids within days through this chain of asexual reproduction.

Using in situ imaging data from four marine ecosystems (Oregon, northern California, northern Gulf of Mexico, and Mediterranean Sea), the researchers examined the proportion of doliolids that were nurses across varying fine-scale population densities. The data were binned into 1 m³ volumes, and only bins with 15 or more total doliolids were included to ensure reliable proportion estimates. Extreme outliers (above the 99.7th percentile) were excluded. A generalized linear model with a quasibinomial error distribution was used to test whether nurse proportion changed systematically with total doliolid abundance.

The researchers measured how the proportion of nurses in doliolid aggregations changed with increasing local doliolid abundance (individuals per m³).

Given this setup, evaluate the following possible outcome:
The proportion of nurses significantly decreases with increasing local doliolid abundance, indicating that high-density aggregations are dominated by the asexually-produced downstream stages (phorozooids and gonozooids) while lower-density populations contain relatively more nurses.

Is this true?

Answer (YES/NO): NO